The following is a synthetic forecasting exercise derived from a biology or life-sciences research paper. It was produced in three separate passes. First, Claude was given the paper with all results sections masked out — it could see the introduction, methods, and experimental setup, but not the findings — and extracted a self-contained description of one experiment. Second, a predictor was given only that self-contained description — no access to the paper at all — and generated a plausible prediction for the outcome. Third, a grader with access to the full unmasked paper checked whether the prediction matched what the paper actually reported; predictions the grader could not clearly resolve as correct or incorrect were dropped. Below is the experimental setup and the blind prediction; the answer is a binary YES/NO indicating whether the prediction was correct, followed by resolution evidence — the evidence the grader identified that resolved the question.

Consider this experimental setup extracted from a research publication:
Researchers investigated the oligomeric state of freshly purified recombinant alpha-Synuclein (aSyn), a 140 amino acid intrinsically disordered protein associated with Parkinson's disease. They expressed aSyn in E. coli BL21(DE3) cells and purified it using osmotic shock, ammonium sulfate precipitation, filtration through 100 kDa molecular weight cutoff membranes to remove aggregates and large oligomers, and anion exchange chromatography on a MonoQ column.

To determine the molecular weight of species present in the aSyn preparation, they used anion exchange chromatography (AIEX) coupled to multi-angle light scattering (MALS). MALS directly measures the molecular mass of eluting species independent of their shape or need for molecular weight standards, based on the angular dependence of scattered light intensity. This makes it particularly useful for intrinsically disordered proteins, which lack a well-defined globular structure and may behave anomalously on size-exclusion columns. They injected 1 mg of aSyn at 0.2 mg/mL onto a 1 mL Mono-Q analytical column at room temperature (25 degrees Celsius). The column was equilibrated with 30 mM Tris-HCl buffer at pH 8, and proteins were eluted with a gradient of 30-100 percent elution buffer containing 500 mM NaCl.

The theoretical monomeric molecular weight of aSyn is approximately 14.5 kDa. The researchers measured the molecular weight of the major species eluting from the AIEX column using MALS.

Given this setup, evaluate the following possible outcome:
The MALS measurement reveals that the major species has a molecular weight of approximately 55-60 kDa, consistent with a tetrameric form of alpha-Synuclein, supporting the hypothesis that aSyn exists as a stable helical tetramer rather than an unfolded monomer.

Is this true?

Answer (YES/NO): NO